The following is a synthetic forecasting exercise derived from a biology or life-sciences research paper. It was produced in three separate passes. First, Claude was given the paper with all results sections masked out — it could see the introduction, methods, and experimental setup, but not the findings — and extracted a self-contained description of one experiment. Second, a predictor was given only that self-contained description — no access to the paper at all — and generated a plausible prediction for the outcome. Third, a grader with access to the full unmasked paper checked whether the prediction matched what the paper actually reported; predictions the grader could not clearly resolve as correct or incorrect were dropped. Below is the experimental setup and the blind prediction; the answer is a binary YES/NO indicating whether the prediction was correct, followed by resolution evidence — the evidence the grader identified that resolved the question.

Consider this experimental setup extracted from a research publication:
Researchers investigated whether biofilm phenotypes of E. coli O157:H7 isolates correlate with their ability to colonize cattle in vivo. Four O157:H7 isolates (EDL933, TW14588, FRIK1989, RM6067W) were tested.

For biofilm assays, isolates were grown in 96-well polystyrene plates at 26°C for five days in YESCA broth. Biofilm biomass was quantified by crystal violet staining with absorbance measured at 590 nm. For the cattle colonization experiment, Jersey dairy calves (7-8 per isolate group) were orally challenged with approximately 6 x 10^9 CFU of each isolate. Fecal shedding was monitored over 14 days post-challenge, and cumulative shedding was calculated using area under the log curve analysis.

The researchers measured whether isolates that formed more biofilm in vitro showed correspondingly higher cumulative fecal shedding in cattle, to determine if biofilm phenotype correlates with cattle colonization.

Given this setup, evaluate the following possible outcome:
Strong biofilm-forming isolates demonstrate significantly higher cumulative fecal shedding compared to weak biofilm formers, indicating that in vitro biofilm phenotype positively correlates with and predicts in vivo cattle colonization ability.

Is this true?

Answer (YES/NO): NO